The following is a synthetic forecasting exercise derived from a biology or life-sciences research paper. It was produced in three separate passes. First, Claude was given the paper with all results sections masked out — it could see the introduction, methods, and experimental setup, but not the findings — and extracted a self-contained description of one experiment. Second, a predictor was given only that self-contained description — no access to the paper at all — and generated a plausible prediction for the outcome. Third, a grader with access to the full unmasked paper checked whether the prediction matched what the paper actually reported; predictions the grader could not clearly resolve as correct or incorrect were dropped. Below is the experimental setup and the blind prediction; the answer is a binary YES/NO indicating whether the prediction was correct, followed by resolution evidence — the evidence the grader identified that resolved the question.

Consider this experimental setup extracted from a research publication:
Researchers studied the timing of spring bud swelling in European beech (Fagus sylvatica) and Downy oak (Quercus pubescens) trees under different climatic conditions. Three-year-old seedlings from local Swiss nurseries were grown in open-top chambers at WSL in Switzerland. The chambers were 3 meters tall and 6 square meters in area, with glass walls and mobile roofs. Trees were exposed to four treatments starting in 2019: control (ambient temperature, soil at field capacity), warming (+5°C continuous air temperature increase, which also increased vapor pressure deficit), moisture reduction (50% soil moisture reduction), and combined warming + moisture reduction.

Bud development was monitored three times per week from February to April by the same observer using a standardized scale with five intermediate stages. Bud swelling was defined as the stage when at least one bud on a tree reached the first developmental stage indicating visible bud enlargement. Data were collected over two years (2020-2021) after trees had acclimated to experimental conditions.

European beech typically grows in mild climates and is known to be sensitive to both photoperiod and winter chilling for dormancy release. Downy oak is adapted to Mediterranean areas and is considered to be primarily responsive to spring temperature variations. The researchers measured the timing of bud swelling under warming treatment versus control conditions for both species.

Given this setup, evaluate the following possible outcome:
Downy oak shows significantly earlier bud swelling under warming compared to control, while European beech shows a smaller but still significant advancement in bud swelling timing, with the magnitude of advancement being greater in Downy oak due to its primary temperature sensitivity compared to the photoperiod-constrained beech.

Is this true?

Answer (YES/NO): YES